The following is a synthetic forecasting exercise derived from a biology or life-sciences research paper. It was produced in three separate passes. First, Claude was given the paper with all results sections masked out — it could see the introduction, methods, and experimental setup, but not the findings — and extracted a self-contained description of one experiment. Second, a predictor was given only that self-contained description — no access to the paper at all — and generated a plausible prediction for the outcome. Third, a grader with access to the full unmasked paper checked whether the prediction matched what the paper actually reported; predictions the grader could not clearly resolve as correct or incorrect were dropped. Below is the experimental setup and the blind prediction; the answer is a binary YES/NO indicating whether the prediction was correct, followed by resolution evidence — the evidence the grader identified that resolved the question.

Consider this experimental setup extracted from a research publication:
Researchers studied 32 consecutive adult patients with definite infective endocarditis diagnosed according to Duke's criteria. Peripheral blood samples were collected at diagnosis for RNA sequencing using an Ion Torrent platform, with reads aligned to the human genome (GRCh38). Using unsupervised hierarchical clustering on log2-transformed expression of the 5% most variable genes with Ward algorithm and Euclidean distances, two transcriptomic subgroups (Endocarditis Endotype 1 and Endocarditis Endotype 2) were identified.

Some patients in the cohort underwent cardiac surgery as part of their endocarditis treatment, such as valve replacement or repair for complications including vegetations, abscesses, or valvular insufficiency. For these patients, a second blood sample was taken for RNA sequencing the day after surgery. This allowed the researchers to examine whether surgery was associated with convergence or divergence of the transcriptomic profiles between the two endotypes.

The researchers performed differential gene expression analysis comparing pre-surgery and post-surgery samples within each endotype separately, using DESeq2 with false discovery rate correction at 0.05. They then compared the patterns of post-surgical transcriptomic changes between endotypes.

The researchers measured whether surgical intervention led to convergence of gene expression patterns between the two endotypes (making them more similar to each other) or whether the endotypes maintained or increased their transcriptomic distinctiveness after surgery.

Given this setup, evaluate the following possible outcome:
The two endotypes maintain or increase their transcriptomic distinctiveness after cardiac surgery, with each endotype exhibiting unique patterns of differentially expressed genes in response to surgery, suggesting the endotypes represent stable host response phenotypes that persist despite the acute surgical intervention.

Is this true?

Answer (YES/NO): NO